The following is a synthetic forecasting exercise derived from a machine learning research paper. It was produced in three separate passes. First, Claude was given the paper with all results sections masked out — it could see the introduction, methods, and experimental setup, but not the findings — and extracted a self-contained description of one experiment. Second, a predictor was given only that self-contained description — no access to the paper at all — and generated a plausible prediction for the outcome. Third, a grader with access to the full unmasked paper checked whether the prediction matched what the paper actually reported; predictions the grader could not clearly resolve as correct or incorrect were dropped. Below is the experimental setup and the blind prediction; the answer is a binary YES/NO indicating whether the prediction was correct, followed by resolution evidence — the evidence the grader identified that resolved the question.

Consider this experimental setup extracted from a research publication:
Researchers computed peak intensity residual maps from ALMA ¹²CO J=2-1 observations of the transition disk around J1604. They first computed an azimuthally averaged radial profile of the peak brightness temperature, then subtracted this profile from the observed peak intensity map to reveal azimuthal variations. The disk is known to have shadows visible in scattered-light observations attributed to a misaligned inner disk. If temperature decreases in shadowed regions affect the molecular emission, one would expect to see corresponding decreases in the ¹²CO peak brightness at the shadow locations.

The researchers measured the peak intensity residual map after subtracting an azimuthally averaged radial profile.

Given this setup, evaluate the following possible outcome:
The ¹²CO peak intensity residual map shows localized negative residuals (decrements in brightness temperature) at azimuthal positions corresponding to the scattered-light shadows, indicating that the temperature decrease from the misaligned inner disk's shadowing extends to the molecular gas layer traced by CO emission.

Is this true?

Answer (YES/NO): YES